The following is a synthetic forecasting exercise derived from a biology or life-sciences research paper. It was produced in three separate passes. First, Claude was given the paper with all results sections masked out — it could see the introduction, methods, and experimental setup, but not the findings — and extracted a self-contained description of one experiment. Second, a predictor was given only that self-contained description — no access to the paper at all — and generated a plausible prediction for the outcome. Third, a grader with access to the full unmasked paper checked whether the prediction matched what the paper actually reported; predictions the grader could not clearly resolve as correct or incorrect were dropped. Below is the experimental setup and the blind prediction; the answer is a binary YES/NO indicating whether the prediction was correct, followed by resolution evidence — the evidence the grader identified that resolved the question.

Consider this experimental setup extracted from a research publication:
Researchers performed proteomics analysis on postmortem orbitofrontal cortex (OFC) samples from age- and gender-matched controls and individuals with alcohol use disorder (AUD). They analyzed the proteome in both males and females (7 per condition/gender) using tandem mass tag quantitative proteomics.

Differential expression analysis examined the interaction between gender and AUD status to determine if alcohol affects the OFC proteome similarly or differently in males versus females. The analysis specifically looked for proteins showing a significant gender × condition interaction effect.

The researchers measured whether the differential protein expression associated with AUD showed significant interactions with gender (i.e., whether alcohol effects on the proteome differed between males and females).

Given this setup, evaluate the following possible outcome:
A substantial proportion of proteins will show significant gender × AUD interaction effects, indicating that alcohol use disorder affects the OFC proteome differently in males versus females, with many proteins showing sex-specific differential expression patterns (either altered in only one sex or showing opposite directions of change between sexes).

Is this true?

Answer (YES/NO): NO